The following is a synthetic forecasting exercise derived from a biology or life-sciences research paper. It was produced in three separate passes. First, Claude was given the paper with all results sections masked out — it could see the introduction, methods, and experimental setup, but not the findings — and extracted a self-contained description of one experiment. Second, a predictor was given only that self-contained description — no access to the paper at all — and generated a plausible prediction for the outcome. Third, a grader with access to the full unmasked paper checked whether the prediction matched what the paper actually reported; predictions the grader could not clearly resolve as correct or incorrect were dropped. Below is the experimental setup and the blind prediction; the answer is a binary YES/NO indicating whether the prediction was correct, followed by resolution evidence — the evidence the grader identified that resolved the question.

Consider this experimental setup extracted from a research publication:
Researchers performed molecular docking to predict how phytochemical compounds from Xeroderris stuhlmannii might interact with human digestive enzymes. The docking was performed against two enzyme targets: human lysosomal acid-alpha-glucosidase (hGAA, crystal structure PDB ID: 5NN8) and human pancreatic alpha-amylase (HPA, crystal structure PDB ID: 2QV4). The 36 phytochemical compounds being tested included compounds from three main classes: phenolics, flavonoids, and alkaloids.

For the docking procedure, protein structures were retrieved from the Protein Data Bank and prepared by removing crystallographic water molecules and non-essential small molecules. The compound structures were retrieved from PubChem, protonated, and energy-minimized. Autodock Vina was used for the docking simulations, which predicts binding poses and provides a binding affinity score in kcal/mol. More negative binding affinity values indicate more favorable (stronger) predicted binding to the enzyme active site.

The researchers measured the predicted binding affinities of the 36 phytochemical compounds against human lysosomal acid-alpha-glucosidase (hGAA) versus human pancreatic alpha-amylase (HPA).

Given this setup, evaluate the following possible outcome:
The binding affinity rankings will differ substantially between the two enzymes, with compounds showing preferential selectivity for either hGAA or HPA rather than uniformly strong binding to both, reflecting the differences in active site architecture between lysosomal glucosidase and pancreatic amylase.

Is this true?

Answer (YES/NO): YES